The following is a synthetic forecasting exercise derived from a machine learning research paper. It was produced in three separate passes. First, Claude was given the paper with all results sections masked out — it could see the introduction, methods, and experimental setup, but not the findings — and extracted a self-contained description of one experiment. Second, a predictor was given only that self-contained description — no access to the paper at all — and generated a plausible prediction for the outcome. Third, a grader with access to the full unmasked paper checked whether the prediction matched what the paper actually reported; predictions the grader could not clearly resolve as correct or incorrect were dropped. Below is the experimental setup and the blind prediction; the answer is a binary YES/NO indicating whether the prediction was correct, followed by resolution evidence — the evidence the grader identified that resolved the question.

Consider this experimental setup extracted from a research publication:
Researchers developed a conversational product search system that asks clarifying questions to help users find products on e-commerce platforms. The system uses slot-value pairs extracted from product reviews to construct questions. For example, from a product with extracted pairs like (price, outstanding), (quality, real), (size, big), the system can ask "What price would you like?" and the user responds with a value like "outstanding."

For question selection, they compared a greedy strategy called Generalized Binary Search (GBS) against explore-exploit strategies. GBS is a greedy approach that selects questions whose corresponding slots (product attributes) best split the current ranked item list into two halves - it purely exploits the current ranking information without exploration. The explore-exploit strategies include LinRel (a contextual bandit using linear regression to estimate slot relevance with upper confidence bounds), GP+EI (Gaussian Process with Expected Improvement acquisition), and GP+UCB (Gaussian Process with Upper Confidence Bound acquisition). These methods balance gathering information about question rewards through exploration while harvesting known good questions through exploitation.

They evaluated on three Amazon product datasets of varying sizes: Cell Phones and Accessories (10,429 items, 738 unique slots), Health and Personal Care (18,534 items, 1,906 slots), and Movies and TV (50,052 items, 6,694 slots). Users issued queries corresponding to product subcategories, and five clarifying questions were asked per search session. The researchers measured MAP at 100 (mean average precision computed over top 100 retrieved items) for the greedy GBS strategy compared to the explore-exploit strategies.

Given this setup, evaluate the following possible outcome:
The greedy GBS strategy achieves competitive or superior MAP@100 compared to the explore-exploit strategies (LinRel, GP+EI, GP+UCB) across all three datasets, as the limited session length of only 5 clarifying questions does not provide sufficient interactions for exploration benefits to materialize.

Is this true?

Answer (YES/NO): NO